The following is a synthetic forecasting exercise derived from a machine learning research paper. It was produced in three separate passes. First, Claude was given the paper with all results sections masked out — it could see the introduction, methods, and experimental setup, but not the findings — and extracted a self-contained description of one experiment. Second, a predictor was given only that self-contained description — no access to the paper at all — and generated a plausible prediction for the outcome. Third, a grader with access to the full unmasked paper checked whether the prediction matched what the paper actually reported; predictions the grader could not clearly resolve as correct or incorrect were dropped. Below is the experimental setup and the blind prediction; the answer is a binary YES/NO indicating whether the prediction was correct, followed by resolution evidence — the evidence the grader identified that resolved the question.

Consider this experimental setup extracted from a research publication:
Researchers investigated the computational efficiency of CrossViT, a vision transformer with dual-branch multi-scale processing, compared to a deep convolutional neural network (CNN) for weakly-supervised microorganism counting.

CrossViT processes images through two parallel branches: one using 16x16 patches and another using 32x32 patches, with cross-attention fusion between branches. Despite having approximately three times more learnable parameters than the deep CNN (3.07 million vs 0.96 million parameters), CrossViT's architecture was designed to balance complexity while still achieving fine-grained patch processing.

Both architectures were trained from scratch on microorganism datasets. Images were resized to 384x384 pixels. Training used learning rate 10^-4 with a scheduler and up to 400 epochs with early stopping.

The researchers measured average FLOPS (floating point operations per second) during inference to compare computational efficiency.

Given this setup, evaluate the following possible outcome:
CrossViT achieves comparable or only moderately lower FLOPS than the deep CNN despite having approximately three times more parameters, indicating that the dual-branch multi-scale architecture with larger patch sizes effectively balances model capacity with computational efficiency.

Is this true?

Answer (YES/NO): NO